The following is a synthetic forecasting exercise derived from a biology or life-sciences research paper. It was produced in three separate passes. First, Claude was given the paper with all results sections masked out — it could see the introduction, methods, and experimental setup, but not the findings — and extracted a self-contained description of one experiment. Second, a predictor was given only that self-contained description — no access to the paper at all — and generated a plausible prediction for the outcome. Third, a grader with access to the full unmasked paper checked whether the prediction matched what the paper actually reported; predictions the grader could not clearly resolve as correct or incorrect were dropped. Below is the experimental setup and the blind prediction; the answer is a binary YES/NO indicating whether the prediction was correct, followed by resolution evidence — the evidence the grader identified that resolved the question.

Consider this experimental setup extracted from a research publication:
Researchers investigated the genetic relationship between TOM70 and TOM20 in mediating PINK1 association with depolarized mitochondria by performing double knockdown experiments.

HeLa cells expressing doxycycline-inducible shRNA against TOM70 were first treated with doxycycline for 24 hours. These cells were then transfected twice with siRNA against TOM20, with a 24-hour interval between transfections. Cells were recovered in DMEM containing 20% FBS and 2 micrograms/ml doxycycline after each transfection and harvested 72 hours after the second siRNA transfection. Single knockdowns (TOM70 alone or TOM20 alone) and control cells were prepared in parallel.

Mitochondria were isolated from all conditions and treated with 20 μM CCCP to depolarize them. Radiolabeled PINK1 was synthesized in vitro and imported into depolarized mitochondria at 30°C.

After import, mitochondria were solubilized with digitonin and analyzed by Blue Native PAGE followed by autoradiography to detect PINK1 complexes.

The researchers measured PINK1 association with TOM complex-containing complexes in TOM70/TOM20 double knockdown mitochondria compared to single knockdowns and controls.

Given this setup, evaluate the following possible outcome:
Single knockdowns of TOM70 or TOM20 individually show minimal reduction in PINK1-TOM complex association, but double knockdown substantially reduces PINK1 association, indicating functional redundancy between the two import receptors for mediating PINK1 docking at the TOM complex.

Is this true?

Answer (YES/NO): NO